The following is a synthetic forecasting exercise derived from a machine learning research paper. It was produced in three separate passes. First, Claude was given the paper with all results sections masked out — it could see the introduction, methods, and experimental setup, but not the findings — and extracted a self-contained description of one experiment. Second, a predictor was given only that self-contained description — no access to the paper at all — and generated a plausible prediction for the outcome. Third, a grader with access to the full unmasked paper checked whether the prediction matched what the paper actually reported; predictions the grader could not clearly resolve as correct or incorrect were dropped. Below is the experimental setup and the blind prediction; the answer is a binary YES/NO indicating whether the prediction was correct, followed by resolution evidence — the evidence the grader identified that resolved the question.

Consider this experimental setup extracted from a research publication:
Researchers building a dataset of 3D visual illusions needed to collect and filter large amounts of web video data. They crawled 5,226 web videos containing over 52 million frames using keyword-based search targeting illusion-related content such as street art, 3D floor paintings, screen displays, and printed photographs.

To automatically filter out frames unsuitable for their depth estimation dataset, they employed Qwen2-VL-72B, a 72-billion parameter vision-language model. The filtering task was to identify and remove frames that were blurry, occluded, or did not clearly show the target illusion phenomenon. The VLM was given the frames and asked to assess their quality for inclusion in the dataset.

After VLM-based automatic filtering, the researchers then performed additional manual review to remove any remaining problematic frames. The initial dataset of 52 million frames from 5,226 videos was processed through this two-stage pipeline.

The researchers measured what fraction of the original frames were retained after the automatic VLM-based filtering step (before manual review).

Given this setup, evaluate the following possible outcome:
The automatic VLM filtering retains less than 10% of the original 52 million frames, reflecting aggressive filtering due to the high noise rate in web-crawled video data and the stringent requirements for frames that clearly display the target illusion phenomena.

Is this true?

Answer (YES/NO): YES